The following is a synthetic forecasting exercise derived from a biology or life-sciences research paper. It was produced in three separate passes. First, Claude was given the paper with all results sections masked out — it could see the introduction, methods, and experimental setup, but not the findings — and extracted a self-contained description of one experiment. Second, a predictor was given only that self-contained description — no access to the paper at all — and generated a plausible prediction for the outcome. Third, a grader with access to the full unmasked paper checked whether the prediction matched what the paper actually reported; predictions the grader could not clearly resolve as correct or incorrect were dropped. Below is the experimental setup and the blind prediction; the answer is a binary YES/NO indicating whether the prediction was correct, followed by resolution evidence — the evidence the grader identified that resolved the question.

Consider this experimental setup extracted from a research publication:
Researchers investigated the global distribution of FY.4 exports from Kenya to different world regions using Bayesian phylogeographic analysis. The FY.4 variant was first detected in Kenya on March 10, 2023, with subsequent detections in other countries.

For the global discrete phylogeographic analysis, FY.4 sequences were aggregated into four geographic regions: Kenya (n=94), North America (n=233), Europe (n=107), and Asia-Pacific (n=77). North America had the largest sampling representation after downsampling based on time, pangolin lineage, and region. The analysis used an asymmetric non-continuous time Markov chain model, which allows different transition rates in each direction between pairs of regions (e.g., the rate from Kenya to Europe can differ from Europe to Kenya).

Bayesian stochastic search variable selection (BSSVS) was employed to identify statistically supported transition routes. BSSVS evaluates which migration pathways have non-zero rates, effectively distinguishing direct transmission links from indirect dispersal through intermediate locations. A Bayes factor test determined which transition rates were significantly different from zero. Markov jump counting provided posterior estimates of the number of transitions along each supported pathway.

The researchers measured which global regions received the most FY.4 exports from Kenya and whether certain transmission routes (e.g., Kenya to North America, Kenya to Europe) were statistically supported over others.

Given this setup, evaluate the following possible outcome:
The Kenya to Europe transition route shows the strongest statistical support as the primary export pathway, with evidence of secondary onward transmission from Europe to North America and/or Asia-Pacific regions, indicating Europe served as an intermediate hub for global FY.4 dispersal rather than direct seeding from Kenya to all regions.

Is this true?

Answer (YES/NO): NO